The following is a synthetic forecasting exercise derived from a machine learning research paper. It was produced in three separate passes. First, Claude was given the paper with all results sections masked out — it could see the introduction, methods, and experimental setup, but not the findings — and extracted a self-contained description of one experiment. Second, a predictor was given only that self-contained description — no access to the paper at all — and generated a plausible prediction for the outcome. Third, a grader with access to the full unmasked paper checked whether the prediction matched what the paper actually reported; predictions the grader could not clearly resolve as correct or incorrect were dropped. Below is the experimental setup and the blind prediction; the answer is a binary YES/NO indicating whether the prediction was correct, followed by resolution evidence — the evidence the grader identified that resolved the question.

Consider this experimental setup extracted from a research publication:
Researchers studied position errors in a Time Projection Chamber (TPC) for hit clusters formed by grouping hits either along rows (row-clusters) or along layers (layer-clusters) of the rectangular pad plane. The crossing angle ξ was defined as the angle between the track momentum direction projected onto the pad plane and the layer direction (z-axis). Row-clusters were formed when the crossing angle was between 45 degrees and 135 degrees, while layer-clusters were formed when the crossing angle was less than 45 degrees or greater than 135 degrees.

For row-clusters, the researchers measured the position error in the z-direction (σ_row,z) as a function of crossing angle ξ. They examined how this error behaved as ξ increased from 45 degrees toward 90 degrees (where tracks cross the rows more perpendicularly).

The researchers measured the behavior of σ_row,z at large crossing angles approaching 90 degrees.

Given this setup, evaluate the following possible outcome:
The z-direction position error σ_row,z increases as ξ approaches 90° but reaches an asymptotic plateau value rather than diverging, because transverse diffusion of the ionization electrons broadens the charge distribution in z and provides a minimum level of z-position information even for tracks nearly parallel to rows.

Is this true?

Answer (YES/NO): NO